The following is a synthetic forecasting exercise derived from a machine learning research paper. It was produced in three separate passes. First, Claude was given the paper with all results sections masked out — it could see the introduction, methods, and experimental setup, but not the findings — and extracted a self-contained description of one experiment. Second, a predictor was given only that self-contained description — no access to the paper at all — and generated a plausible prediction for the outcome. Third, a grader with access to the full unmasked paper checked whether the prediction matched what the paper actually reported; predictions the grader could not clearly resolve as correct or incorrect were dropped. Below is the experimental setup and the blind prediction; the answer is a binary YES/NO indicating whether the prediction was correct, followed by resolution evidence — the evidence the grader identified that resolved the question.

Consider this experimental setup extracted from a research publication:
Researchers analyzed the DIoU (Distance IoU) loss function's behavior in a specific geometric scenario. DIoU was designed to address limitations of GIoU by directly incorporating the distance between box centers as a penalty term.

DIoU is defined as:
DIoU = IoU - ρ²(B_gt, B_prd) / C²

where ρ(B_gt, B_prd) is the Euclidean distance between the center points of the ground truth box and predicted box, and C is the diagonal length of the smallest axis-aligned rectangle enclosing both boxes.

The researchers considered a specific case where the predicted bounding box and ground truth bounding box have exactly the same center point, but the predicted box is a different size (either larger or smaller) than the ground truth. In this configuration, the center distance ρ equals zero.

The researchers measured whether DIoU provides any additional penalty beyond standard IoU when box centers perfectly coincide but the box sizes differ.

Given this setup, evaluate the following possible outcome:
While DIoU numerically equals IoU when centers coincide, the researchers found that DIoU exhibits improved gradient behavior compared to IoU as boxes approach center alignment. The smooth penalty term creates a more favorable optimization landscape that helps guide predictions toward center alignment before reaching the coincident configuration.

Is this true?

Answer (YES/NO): NO